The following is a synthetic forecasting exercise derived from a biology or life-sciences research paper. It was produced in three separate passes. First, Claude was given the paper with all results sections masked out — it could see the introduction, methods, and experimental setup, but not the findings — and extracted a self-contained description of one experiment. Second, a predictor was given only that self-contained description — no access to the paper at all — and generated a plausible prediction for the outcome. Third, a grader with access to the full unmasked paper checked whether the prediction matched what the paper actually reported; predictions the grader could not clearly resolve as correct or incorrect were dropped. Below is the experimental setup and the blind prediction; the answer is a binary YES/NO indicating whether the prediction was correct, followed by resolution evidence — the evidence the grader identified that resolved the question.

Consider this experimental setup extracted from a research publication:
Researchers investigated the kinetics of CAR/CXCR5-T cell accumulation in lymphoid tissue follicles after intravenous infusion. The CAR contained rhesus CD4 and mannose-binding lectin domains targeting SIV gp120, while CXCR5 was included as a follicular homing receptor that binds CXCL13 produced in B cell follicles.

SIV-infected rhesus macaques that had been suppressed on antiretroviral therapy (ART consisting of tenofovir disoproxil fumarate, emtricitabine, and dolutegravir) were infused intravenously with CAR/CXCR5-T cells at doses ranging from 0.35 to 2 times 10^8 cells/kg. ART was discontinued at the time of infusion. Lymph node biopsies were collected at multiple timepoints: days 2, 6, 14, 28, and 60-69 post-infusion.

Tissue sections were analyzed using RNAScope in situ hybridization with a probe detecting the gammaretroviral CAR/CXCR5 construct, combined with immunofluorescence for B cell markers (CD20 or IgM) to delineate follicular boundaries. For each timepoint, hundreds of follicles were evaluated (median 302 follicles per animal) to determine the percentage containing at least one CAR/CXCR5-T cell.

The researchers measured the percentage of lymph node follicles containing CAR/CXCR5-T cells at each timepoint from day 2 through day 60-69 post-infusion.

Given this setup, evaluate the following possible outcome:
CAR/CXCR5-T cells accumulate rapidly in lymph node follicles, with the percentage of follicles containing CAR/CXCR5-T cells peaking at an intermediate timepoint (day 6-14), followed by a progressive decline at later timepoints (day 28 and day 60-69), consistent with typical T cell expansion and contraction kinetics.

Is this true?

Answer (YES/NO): YES